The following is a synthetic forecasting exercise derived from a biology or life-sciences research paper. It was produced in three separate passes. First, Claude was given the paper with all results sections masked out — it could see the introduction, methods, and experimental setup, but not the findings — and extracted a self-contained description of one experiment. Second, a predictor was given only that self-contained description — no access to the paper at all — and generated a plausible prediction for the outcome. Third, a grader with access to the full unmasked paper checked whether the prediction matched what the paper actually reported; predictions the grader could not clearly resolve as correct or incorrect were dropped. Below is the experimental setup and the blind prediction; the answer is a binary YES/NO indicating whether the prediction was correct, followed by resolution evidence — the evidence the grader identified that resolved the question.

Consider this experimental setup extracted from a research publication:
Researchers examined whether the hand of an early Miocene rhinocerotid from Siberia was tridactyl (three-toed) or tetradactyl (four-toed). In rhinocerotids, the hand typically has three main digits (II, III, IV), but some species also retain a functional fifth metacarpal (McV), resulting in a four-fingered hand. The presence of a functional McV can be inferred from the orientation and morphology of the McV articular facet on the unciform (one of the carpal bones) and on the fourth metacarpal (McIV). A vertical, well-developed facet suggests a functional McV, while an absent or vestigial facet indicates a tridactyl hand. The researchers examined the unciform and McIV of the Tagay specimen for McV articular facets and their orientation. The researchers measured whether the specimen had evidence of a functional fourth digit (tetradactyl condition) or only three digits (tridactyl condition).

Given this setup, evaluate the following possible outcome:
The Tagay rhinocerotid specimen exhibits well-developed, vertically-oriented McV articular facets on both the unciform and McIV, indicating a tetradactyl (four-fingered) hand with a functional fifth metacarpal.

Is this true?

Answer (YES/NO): NO